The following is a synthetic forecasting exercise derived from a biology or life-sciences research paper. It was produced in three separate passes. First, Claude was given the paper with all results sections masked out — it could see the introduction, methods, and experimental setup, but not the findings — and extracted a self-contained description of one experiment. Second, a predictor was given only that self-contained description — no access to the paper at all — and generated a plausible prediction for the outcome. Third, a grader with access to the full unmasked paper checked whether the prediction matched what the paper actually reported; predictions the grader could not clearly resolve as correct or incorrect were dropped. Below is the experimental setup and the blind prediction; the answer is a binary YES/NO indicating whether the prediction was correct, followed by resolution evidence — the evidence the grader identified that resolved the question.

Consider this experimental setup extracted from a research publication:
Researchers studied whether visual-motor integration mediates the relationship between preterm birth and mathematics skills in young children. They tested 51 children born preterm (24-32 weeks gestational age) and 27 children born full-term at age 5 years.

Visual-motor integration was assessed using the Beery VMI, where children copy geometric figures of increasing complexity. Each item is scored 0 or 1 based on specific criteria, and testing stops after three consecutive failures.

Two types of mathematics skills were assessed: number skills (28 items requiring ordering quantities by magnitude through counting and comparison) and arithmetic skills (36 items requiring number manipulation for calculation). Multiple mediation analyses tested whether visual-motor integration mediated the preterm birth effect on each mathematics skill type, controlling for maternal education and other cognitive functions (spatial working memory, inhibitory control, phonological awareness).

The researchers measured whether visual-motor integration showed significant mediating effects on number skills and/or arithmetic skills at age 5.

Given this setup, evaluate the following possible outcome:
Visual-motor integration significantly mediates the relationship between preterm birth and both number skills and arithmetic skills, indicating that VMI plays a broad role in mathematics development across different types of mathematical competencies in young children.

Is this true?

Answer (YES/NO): YES